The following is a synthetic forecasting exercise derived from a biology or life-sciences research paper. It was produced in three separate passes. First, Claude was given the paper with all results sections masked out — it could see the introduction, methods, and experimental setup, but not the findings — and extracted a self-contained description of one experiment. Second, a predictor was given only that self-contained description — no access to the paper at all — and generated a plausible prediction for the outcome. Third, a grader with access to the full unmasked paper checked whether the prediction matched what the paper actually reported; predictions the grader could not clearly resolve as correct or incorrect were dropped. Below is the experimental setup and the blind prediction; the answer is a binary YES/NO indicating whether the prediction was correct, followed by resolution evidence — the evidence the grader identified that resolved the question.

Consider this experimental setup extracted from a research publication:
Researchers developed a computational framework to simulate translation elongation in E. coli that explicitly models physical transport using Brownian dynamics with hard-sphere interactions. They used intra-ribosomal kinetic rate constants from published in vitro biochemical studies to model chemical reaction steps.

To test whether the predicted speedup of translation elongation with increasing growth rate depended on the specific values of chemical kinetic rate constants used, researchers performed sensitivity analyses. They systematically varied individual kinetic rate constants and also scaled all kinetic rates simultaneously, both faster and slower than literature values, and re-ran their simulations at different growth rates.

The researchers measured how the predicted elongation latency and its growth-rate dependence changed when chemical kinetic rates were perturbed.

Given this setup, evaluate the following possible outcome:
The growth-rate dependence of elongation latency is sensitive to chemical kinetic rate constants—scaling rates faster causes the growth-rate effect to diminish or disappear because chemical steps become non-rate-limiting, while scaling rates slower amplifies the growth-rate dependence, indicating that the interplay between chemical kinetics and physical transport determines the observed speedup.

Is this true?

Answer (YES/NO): NO